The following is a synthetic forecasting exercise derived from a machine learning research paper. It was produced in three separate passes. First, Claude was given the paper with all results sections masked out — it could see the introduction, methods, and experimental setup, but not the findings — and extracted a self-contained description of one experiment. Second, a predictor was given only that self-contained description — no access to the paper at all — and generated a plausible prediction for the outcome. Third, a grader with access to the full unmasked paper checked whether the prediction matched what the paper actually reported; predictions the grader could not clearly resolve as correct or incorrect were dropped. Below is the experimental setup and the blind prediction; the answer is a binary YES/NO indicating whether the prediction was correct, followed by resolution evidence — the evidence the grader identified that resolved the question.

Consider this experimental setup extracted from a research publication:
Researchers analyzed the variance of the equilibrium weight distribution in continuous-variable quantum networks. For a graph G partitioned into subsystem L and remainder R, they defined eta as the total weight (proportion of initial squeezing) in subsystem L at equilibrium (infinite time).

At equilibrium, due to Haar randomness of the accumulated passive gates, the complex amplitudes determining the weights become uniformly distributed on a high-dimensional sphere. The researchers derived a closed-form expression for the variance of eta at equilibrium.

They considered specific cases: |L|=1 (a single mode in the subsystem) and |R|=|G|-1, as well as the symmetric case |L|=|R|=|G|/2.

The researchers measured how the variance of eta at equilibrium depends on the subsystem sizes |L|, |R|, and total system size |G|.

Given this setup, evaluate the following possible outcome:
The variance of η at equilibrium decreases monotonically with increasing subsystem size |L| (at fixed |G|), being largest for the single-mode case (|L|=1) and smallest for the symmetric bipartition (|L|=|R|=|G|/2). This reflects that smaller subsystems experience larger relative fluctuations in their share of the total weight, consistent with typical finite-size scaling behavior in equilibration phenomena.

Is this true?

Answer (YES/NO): NO